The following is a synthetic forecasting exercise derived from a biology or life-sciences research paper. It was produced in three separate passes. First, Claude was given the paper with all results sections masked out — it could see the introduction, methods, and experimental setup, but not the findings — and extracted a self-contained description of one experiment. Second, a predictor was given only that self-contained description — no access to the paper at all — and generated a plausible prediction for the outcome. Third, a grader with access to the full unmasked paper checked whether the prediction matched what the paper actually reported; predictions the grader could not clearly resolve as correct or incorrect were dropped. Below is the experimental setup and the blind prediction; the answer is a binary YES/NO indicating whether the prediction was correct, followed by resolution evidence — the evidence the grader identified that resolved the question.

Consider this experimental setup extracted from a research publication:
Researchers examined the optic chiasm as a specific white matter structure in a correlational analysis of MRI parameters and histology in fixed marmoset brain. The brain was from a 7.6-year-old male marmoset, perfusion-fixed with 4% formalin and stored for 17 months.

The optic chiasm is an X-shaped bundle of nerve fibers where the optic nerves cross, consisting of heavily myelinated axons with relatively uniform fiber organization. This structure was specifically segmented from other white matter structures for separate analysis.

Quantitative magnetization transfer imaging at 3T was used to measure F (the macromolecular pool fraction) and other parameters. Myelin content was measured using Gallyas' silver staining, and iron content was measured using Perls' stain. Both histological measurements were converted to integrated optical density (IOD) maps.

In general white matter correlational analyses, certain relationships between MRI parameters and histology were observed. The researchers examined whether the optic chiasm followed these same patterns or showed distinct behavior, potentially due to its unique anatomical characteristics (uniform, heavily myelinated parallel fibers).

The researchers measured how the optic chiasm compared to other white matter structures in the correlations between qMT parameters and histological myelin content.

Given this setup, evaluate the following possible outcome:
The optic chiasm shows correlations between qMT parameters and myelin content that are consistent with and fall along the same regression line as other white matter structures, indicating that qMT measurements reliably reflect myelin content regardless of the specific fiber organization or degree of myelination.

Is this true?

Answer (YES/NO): NO